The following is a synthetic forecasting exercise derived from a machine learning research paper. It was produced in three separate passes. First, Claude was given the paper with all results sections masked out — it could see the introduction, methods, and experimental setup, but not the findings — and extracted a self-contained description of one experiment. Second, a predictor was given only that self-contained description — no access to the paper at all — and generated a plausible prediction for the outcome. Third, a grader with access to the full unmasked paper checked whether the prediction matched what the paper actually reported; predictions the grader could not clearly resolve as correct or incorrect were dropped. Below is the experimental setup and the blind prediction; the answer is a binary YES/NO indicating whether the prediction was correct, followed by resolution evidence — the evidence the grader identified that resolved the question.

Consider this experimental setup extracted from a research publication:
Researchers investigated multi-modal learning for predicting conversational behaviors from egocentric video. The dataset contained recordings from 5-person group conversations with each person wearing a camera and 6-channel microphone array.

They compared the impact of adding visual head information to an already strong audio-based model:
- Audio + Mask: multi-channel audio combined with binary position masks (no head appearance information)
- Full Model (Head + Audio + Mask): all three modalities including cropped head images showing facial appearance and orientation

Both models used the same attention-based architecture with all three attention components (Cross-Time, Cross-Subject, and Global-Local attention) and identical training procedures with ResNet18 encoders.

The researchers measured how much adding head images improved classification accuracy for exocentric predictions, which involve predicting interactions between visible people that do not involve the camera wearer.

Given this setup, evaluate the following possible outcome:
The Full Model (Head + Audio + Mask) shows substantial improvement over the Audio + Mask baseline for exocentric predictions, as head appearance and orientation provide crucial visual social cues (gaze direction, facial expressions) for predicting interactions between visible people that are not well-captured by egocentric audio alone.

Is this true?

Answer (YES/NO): NO